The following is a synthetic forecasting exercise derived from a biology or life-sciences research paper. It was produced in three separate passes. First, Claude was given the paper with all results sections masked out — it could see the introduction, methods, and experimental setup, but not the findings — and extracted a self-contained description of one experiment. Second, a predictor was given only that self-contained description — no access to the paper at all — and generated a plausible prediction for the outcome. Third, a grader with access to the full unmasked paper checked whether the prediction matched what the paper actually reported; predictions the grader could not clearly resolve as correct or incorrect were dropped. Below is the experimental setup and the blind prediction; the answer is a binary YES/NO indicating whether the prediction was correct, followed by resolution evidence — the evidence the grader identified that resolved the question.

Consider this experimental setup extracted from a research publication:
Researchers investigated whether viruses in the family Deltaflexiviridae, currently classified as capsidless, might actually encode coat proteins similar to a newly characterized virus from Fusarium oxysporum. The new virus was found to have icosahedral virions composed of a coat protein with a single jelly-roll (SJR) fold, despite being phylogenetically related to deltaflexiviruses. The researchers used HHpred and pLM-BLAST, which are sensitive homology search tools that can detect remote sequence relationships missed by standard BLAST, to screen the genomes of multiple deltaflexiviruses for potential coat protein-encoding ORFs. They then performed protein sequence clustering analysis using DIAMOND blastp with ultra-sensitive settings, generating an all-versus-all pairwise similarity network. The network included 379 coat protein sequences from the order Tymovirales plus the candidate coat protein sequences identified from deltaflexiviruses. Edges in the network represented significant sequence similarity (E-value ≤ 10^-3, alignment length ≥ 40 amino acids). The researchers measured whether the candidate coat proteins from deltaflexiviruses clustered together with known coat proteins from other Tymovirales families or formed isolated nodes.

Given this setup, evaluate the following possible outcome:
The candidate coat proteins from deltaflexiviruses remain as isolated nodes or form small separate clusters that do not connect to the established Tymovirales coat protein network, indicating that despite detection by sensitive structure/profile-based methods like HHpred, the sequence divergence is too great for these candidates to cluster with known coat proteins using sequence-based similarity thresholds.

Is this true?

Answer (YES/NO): YES